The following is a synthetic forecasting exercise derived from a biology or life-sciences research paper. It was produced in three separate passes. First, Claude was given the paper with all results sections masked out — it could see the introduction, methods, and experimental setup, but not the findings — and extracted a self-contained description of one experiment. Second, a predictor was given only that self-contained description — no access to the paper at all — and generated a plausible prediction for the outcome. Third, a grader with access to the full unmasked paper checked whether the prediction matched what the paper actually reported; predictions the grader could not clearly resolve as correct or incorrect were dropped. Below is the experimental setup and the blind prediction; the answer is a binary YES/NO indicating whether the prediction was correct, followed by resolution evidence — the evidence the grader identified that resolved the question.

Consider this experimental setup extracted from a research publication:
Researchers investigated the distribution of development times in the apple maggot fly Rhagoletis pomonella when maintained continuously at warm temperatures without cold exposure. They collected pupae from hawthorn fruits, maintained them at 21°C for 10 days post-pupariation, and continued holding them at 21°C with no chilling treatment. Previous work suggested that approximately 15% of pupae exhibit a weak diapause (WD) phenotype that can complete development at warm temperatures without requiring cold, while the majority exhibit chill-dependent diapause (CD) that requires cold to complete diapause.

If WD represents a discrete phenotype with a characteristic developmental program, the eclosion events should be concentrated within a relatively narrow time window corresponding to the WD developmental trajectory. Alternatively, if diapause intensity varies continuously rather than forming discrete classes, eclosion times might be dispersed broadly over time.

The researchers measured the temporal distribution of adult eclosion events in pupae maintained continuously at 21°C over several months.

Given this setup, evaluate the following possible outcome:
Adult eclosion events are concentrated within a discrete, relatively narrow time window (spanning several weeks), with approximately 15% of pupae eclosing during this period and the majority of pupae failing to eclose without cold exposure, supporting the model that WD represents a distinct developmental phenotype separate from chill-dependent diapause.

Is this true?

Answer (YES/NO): YES